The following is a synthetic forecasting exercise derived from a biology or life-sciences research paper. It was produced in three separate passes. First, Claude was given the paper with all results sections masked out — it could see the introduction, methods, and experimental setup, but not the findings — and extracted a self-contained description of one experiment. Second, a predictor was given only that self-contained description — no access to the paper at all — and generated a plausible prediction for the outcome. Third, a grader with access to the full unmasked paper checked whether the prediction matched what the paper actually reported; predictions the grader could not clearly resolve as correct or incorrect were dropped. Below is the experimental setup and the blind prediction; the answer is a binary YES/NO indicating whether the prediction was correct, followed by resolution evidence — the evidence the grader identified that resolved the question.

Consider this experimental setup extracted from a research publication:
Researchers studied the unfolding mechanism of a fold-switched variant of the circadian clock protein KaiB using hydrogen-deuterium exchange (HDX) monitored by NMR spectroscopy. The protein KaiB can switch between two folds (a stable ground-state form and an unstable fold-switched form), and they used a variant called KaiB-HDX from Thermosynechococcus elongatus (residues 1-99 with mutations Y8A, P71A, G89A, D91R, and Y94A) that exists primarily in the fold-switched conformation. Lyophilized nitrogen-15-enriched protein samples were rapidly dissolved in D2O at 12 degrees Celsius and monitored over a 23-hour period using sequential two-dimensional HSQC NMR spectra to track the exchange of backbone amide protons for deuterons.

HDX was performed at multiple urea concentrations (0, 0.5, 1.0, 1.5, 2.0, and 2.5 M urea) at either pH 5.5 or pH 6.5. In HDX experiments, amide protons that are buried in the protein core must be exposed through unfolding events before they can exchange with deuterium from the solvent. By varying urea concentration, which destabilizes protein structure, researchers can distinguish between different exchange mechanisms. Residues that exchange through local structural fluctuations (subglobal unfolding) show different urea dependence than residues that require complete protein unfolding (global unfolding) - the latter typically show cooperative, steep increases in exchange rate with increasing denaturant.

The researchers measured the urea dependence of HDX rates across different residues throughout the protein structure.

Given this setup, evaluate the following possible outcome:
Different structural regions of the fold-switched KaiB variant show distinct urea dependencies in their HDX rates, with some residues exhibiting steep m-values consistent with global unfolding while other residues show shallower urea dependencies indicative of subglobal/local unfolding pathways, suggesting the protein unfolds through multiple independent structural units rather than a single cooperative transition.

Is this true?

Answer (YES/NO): YES